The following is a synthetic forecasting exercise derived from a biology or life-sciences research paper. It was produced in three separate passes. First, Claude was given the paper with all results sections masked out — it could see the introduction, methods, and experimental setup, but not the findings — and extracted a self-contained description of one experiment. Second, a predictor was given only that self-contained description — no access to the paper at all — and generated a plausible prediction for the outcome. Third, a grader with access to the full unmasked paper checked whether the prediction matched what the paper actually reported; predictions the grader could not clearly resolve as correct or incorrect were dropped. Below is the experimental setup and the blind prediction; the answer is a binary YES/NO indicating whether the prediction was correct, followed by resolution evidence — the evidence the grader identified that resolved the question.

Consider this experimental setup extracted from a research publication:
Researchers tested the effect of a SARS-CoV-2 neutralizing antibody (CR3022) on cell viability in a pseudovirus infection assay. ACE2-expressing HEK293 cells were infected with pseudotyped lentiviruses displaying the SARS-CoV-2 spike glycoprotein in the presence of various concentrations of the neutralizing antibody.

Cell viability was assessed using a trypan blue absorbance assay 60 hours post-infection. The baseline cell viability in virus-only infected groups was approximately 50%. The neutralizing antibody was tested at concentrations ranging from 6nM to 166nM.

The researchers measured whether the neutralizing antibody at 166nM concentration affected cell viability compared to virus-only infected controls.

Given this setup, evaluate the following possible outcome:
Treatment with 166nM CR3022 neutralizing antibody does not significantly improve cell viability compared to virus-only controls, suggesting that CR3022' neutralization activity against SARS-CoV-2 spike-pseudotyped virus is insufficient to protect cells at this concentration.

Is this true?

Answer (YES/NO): NO